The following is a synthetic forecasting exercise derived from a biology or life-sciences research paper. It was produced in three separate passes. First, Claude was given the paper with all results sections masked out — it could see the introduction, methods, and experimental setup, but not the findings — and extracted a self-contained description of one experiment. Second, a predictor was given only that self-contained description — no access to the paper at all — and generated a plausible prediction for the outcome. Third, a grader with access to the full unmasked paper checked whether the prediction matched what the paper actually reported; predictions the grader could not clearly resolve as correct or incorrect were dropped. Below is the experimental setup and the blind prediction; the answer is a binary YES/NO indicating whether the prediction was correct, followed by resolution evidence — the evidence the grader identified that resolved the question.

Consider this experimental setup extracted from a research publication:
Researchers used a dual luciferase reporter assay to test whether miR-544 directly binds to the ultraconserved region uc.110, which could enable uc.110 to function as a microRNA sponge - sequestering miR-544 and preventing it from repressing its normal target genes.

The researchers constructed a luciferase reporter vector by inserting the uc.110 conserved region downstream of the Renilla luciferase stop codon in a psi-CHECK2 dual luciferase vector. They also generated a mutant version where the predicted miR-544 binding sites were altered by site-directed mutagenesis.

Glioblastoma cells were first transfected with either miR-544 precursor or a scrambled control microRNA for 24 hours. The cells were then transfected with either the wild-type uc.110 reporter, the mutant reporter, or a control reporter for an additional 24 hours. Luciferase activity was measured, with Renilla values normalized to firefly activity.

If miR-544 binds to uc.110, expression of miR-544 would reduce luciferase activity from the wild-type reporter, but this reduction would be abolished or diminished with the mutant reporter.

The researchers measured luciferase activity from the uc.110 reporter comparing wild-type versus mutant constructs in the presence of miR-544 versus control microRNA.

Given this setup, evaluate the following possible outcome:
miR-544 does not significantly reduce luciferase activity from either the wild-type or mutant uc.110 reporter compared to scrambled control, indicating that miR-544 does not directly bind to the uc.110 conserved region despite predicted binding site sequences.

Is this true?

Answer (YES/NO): NO